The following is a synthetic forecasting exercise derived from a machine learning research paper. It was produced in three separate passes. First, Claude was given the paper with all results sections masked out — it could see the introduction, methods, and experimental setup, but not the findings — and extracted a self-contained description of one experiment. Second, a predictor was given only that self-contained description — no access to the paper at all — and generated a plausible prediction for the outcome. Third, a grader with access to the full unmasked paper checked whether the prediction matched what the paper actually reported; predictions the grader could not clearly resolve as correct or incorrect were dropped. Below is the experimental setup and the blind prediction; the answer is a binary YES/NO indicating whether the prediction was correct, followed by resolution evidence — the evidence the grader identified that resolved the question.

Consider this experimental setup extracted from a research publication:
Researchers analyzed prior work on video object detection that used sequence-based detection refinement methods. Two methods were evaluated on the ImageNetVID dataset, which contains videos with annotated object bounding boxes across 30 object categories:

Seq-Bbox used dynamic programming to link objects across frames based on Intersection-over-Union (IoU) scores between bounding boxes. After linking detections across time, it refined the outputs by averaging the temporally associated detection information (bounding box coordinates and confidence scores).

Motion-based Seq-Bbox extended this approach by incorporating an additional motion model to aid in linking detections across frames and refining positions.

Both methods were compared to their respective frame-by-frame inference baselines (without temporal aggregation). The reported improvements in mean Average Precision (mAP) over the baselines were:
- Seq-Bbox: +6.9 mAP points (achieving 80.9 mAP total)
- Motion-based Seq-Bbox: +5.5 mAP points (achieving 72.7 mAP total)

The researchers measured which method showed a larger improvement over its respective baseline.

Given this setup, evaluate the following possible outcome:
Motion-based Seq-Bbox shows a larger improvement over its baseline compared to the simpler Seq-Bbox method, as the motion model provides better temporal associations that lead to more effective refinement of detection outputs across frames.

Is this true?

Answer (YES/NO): NO